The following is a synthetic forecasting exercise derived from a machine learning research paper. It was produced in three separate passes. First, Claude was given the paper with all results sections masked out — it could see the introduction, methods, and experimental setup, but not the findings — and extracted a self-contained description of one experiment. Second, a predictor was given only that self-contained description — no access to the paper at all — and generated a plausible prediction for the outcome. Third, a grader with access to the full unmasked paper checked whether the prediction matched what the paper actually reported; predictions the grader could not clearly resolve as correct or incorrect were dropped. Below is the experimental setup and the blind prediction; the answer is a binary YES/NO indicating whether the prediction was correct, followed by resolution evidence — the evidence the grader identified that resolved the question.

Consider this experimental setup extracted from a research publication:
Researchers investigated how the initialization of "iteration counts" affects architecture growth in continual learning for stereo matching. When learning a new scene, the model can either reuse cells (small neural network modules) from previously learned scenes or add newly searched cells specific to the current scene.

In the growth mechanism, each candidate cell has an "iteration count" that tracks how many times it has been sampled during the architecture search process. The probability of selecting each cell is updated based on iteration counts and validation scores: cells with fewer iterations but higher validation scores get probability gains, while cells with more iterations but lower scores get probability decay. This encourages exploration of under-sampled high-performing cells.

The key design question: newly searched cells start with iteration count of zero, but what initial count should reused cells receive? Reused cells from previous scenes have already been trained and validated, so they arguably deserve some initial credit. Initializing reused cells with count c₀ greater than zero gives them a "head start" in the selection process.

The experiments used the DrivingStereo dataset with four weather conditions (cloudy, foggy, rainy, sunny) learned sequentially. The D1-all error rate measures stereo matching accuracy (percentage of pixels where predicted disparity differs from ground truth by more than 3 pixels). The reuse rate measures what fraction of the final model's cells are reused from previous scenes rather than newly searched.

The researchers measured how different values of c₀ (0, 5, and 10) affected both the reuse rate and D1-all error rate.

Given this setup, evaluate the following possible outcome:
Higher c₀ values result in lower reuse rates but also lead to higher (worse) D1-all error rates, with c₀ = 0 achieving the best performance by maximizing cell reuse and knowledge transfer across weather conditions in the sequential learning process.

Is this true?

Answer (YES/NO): NO